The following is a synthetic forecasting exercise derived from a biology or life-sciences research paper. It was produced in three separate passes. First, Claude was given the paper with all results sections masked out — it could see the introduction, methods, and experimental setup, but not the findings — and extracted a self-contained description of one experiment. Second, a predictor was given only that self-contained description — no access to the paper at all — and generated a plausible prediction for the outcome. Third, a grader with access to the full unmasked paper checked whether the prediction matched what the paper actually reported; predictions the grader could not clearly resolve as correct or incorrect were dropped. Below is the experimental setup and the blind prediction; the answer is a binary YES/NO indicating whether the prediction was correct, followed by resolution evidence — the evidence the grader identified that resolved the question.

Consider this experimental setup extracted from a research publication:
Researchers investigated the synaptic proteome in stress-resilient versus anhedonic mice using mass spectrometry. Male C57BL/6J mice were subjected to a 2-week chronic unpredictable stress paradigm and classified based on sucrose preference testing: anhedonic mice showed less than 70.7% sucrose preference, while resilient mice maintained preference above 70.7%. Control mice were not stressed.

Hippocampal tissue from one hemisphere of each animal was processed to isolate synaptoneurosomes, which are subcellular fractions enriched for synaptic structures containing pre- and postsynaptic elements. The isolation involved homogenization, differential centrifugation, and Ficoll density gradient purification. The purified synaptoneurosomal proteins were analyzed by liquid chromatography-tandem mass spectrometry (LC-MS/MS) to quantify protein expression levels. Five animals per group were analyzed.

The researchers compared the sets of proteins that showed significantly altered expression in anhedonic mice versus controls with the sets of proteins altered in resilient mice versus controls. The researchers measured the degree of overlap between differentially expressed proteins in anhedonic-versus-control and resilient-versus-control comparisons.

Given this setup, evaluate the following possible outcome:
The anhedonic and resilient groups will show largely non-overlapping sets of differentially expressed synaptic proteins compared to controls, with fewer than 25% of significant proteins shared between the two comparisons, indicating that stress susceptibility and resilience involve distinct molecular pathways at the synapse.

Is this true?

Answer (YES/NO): NO